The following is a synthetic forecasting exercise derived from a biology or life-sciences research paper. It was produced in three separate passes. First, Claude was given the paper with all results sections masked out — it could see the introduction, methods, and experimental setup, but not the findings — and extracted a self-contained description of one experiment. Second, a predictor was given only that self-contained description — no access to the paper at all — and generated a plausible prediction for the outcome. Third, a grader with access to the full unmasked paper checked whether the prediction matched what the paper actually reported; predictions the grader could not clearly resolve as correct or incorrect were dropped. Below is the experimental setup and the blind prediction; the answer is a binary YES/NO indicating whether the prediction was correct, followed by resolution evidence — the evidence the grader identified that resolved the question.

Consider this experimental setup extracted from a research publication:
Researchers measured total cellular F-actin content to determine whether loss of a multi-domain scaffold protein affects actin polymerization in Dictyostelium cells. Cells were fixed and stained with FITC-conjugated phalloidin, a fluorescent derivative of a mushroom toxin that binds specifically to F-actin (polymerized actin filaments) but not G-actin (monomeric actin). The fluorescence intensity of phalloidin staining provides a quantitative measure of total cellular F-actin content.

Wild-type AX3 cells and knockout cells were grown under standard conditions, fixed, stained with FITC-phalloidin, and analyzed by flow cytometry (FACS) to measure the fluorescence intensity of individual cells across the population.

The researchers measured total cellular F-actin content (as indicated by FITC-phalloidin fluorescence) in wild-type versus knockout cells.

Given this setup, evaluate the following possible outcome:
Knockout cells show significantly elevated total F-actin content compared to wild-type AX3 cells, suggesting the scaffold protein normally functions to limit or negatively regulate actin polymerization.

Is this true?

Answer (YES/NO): NO